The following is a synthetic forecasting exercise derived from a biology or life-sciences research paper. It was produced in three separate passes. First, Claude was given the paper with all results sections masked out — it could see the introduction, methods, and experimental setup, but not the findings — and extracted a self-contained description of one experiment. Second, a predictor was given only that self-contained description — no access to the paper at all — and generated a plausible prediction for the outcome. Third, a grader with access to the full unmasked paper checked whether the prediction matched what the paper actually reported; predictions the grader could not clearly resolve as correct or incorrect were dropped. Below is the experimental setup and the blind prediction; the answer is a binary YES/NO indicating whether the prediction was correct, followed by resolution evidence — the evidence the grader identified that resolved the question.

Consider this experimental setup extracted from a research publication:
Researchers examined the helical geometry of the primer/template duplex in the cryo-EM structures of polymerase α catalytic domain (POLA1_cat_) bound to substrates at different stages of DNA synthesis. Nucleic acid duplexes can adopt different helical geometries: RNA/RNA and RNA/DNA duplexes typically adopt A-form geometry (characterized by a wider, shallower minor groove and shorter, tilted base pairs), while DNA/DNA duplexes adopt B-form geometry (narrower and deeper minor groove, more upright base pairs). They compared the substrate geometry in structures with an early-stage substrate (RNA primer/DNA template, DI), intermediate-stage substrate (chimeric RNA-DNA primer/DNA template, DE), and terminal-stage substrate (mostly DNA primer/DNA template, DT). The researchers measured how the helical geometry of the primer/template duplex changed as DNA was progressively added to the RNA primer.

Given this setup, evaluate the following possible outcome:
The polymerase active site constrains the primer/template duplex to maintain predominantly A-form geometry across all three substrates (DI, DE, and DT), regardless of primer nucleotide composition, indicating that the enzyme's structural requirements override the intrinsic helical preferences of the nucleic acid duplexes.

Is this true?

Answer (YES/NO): NO